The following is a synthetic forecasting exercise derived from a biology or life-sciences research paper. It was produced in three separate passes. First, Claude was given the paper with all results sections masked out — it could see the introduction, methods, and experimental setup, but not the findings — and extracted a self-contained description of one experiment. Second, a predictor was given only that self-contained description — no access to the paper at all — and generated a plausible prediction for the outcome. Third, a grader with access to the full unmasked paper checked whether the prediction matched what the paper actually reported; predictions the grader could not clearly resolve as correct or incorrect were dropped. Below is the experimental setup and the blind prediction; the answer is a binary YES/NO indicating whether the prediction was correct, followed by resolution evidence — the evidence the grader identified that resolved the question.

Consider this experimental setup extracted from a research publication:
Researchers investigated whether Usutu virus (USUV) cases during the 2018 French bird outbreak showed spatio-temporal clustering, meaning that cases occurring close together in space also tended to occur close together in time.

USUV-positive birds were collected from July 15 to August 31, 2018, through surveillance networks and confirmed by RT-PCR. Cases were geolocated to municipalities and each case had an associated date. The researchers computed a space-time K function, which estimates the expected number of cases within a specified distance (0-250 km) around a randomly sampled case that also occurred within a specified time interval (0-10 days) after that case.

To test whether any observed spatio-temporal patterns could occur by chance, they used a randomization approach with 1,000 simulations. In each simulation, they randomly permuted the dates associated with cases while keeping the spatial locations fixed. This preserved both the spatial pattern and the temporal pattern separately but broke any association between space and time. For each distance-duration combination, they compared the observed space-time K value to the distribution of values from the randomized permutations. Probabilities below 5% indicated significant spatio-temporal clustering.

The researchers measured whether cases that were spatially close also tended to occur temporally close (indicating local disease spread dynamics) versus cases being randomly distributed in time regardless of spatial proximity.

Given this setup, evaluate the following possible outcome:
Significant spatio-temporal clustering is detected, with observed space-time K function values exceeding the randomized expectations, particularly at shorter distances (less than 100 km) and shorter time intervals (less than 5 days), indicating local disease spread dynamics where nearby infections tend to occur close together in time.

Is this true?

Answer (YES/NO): NO